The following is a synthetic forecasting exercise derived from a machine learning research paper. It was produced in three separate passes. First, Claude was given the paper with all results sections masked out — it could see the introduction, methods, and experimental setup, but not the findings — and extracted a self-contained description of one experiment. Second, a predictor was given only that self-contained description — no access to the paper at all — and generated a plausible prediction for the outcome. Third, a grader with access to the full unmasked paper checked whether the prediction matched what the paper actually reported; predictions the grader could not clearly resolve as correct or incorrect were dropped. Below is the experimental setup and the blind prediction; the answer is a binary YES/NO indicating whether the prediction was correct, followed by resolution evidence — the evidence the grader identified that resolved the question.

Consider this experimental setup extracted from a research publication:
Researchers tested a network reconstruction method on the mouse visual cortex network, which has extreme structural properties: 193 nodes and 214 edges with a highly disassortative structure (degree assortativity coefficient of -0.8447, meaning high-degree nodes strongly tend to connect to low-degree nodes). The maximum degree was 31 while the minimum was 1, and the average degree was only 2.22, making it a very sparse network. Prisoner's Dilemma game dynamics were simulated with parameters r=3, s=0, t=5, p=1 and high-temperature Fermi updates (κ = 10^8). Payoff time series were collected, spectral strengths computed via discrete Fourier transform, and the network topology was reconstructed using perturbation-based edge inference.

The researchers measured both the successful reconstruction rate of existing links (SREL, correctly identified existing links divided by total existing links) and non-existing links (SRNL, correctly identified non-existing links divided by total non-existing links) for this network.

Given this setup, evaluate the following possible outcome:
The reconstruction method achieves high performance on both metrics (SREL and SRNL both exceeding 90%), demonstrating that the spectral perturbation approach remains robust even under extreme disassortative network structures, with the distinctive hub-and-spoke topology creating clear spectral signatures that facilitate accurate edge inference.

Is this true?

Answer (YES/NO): YES